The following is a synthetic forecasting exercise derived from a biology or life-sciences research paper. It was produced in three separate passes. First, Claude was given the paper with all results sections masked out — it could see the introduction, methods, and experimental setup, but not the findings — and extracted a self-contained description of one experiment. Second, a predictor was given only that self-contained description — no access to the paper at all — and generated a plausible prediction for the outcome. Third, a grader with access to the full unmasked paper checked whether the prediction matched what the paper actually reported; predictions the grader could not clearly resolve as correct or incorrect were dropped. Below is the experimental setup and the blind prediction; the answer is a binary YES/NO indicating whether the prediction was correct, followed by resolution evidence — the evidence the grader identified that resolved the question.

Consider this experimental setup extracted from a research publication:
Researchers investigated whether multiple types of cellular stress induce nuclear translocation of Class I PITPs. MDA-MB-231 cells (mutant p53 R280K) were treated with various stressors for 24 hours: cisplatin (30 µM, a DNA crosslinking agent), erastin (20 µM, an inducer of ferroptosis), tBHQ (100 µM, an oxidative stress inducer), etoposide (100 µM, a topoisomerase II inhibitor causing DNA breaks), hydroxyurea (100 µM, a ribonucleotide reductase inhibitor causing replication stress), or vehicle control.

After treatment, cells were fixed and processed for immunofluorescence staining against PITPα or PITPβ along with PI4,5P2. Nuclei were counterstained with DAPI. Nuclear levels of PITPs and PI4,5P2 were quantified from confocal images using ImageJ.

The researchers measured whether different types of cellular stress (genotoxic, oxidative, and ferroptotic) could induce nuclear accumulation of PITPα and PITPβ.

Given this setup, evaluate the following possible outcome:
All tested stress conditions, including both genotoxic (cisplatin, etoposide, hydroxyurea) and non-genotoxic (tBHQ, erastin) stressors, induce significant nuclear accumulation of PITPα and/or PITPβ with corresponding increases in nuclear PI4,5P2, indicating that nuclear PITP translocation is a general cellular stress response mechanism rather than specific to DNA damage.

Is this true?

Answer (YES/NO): YES